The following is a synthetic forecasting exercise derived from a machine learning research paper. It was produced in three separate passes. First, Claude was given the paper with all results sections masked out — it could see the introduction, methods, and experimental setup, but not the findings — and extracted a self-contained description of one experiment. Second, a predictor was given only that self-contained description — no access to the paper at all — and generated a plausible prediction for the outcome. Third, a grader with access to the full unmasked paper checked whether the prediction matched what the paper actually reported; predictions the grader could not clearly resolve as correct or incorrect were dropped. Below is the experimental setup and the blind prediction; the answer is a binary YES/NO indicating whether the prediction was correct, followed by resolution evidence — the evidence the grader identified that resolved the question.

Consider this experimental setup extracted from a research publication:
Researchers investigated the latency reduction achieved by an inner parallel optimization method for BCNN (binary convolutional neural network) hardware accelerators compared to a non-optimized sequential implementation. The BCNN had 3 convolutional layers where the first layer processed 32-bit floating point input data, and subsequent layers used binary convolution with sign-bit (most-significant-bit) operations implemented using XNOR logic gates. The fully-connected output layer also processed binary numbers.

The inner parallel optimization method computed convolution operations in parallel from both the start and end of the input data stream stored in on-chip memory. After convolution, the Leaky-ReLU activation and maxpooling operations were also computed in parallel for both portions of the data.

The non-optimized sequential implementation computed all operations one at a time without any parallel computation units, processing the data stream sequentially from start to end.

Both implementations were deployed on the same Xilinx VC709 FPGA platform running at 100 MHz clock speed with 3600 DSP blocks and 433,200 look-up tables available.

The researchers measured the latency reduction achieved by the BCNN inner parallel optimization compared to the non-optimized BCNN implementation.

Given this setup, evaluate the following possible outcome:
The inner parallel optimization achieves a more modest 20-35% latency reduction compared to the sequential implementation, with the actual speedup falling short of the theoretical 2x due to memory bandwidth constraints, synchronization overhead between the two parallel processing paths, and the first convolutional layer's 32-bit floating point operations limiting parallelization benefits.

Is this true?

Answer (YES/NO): NO